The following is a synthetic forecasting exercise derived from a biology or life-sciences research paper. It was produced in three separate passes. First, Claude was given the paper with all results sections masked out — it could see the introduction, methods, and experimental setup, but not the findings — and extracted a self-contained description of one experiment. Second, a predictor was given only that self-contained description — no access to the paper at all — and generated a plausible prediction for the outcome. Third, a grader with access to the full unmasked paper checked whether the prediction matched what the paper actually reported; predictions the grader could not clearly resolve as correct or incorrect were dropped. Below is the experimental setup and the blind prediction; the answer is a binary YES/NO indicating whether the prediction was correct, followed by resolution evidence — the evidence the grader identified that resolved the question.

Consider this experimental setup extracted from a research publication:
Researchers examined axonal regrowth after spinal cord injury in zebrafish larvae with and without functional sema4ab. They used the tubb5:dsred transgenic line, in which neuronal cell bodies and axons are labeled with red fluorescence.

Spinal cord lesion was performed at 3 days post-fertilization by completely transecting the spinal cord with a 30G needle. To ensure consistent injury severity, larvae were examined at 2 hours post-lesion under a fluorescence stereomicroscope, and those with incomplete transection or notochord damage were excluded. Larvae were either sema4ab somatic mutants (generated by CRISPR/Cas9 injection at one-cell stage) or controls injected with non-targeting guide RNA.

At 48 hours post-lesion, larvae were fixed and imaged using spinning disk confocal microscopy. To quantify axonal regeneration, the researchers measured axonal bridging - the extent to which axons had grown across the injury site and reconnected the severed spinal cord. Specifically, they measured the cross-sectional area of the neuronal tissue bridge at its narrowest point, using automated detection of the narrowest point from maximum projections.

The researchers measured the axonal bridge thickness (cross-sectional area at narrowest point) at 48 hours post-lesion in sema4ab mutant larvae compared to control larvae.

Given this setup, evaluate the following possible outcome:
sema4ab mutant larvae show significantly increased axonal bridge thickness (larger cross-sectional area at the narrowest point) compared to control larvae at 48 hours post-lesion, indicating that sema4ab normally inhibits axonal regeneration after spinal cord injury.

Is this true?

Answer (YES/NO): YES